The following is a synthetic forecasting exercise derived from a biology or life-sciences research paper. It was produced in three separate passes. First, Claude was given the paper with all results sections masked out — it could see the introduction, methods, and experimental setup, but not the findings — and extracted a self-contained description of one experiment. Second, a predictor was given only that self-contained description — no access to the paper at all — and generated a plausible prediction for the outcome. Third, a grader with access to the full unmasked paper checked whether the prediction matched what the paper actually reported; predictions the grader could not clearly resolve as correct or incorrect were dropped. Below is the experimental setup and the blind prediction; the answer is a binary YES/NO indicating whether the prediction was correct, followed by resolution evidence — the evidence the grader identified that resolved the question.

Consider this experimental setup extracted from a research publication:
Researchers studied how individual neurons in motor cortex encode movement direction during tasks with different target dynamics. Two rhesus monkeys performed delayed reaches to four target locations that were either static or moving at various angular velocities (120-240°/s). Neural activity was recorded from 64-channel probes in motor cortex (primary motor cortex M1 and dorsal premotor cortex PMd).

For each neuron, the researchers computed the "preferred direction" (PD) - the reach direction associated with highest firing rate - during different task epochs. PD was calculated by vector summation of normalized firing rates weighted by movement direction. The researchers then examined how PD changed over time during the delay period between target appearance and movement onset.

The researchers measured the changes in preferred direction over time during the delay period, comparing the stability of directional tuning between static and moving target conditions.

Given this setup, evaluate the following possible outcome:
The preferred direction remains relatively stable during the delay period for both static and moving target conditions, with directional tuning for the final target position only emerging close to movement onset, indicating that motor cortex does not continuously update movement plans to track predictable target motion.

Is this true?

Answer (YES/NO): NO